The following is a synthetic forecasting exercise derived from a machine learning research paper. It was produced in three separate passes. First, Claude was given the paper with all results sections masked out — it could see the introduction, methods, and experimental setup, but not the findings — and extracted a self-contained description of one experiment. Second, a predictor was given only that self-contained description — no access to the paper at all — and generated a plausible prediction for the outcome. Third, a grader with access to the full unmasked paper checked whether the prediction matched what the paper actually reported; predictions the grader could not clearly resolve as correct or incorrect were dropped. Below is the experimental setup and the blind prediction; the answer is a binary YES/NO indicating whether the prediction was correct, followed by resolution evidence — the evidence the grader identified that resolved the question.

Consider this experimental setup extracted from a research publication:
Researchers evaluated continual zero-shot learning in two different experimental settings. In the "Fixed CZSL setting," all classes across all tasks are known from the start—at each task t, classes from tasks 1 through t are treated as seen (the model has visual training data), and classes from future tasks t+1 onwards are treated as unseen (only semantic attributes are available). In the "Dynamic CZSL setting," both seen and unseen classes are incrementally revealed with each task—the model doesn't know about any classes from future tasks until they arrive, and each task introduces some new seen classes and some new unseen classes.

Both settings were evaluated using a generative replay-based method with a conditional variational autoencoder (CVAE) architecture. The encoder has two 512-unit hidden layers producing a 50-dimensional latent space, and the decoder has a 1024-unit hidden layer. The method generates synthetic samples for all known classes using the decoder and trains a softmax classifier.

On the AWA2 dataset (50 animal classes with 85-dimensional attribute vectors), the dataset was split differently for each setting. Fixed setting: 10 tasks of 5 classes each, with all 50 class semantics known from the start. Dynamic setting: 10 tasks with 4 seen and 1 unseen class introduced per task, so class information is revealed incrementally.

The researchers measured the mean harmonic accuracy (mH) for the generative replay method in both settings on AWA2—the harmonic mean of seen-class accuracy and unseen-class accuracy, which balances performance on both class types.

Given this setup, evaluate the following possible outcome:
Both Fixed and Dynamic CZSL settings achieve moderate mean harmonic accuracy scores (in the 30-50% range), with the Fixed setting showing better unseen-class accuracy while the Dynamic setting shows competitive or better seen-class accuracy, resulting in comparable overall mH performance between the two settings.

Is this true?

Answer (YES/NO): NO